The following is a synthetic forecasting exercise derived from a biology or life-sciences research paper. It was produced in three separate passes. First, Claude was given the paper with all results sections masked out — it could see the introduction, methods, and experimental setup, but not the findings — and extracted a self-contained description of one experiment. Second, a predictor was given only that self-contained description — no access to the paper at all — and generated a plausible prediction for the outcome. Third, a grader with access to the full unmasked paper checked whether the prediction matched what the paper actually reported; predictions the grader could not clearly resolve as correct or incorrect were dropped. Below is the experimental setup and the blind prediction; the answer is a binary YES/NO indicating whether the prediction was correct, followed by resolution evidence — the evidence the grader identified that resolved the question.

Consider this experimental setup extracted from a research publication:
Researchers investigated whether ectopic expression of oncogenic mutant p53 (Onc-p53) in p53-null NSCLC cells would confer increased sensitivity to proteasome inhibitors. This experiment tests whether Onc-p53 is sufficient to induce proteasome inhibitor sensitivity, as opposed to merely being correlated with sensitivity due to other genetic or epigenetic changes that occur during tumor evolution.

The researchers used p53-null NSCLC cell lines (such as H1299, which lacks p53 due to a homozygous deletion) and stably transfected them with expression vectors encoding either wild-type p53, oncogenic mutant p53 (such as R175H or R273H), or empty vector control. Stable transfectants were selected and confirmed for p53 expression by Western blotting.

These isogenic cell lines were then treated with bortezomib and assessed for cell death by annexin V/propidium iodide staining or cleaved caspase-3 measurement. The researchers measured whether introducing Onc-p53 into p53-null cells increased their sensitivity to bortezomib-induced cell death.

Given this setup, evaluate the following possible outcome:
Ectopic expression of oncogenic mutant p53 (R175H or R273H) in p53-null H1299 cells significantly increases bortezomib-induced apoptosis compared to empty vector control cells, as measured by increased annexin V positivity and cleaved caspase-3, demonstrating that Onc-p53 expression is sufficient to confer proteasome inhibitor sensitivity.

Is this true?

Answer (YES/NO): NO